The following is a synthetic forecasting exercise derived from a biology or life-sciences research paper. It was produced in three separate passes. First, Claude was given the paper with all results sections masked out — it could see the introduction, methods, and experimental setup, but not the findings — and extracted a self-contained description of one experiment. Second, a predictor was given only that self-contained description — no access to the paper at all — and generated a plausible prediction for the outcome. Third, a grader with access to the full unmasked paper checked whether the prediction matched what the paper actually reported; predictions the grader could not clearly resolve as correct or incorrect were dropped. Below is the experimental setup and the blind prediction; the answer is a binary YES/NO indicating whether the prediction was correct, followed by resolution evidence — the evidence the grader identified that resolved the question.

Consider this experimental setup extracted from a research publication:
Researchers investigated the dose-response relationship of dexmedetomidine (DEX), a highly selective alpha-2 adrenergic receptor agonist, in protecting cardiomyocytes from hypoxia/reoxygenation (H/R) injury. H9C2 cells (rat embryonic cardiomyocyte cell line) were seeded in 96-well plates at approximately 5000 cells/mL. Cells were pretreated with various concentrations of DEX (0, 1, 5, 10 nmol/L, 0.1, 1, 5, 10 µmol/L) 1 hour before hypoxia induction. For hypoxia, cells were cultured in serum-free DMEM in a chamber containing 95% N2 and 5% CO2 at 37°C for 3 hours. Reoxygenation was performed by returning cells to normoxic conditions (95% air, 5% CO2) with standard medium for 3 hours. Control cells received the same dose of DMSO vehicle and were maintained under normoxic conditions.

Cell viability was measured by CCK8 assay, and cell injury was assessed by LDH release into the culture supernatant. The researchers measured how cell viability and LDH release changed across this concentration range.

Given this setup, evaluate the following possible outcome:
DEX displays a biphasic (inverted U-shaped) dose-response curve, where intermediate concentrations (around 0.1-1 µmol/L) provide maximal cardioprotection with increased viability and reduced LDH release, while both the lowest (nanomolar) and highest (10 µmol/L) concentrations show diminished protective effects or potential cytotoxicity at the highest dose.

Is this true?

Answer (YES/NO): NO